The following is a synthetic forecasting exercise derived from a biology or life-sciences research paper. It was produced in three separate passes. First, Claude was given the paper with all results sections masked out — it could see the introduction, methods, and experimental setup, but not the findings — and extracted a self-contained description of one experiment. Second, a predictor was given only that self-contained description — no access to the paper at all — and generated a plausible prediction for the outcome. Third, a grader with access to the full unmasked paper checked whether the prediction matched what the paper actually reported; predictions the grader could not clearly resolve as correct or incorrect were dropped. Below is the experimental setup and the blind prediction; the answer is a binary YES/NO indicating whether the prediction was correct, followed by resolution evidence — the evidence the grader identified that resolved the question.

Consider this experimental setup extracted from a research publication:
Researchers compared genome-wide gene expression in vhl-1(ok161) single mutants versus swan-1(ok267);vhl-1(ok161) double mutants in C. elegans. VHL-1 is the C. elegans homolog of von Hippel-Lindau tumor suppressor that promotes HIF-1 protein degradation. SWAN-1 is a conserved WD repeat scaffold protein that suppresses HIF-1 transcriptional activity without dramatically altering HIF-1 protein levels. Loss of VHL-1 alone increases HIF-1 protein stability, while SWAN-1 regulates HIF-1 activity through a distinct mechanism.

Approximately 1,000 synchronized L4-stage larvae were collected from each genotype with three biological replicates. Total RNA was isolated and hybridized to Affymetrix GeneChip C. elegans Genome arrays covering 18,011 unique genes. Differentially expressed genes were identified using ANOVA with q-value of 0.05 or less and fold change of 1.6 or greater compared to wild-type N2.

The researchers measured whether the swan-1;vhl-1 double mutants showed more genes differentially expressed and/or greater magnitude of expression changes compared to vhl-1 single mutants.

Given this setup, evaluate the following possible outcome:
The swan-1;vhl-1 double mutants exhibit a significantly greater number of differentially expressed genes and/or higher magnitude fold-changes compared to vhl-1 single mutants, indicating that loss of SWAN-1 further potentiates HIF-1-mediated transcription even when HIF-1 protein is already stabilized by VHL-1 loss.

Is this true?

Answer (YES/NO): YES